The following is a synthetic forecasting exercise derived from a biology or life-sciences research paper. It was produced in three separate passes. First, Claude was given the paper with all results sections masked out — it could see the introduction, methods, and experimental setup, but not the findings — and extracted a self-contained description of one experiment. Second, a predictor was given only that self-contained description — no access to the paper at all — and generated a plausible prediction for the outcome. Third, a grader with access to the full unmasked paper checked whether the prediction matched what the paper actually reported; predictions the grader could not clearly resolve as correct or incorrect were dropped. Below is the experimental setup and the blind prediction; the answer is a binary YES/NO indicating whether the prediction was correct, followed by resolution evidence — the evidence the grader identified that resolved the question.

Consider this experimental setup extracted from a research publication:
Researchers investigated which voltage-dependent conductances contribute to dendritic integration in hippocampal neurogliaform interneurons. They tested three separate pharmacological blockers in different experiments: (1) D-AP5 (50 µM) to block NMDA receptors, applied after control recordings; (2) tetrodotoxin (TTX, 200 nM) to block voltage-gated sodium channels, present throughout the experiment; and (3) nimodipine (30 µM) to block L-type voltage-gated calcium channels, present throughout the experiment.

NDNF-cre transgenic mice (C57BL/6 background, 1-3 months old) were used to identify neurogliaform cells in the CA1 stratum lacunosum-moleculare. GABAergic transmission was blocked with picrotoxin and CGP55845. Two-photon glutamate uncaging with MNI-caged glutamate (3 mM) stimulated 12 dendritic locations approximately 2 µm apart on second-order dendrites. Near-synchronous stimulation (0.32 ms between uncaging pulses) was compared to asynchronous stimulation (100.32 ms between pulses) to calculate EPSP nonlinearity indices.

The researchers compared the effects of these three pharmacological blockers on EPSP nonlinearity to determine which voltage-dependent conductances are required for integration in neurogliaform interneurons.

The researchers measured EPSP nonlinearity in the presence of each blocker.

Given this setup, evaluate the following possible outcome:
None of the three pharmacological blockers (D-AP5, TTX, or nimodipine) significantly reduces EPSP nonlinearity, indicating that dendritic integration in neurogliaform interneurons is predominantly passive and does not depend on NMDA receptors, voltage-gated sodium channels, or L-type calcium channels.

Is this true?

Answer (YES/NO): NO